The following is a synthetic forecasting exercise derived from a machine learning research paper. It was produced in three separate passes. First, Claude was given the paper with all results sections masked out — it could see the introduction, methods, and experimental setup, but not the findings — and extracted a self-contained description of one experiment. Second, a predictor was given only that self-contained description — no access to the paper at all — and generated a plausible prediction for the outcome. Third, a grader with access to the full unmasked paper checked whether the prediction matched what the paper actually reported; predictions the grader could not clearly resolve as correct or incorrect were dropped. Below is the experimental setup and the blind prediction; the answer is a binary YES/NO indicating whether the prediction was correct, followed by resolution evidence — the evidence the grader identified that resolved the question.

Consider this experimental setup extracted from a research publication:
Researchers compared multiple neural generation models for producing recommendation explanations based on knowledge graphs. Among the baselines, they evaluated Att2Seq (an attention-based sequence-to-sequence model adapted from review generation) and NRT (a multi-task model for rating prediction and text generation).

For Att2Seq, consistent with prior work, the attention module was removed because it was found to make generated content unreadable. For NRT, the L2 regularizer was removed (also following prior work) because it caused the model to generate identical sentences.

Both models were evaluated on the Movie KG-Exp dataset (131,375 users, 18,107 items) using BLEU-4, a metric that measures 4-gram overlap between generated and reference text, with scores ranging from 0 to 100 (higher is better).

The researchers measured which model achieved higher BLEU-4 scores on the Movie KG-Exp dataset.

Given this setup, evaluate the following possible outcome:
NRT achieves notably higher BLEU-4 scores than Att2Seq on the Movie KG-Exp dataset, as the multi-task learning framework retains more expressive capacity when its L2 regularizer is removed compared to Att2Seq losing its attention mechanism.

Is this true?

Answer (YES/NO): YES